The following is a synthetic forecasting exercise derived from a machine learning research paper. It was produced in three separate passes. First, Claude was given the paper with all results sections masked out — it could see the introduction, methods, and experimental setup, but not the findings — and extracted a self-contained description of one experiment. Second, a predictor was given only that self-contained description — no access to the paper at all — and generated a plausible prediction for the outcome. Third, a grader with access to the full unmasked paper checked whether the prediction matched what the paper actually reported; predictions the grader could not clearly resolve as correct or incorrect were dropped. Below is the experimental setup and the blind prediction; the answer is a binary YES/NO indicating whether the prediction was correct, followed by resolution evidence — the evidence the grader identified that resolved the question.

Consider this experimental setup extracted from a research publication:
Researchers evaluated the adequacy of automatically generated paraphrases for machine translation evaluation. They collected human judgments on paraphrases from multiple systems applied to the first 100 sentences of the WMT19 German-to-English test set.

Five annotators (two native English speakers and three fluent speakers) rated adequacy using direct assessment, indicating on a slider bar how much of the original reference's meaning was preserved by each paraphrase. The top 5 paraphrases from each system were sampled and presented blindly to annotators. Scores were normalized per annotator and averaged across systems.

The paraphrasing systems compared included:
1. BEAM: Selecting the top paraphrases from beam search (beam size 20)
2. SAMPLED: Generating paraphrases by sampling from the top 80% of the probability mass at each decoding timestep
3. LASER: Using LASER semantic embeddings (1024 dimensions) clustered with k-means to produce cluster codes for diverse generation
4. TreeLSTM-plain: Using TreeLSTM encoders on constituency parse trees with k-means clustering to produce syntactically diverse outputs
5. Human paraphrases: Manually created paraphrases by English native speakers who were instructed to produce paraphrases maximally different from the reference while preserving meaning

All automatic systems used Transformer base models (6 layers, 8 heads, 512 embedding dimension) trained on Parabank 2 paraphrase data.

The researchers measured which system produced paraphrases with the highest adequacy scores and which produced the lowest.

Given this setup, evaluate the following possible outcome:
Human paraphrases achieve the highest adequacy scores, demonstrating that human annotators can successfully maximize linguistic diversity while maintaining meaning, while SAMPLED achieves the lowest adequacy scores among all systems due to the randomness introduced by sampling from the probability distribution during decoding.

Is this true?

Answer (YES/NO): YES